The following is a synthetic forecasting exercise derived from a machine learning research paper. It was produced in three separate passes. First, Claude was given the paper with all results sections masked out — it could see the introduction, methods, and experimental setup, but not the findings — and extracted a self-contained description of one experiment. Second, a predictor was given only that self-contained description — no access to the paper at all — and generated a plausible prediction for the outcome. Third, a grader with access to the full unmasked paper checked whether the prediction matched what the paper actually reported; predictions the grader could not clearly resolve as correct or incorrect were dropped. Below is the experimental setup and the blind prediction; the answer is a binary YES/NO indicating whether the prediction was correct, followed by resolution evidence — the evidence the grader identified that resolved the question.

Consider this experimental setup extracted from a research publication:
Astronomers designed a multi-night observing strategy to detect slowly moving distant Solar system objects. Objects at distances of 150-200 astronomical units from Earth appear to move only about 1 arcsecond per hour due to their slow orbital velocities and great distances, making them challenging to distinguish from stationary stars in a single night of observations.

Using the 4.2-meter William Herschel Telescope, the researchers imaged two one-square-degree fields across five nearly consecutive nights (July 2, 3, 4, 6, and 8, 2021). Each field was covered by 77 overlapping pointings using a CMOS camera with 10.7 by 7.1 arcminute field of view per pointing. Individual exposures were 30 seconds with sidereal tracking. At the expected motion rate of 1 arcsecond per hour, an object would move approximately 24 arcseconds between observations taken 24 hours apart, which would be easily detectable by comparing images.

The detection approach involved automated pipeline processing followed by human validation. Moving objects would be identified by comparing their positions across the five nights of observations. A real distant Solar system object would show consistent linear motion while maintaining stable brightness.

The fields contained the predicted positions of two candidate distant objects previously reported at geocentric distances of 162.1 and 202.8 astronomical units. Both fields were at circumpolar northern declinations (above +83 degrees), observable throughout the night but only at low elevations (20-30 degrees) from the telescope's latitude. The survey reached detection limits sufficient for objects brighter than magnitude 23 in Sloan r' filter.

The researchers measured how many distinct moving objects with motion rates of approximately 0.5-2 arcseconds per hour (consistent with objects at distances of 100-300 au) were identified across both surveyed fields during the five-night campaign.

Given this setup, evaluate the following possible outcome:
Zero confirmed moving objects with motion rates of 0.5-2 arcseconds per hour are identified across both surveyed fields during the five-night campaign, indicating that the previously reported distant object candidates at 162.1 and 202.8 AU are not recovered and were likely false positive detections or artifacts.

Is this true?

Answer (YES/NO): YES